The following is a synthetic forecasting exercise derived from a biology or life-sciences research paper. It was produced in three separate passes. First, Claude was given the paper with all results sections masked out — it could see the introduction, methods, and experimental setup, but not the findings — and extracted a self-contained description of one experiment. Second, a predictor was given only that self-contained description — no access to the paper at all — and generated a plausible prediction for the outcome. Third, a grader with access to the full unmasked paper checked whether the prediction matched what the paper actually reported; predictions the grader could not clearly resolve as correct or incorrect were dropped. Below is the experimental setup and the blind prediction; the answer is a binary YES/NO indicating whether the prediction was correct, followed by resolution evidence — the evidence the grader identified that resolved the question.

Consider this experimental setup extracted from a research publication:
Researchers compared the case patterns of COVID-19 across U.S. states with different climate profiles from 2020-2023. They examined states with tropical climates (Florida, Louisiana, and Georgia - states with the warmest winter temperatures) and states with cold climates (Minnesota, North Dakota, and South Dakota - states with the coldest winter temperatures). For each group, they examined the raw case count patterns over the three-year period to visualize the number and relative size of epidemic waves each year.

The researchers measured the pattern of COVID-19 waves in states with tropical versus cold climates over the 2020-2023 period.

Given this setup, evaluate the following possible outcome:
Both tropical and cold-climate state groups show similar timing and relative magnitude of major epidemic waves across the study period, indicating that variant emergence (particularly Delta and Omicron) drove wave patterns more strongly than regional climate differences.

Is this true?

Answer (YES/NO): NO